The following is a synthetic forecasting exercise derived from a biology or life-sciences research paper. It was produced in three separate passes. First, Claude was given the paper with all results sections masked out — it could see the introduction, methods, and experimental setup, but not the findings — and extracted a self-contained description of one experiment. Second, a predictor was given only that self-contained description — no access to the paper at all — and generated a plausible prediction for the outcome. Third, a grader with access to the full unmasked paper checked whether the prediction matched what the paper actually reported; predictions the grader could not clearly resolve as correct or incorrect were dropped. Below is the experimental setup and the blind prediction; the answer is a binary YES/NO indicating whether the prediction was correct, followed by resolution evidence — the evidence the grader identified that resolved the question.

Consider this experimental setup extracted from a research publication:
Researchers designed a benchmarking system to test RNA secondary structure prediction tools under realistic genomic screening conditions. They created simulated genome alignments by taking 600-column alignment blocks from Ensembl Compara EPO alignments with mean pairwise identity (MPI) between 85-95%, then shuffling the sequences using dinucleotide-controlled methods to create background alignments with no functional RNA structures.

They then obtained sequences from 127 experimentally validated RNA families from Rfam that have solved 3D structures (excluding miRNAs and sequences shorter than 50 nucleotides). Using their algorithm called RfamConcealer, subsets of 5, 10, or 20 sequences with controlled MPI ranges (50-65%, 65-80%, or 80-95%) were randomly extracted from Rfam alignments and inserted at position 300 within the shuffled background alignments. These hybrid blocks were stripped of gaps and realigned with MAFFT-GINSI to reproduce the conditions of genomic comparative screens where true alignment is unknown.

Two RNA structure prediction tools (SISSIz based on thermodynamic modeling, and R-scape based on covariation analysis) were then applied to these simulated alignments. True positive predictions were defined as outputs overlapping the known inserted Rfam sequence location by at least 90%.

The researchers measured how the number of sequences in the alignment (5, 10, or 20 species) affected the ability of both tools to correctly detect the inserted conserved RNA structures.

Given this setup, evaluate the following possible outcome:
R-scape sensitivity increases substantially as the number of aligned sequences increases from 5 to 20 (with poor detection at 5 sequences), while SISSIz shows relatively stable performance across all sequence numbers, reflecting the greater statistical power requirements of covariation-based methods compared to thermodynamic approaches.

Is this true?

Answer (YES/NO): NO